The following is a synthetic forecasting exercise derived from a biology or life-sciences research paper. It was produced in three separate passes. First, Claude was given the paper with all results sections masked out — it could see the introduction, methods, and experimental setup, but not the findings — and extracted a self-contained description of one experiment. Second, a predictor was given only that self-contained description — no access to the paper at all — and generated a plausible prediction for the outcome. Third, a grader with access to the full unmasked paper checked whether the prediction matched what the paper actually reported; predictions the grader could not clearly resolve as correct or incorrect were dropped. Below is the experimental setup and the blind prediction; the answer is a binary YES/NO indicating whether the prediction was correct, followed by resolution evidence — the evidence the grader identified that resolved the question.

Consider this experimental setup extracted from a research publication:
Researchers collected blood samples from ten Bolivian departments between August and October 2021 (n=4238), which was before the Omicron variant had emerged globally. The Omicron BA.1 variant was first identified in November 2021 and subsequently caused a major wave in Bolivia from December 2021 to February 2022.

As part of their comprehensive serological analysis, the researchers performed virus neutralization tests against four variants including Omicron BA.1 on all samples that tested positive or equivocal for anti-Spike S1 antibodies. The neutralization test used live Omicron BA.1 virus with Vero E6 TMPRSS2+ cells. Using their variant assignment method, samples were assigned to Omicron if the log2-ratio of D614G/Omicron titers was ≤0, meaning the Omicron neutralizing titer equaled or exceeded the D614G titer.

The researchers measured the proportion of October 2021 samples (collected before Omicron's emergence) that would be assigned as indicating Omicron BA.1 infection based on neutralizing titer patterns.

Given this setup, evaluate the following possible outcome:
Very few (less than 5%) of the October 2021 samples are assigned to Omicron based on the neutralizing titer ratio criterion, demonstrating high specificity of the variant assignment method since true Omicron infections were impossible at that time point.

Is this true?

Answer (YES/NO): YES